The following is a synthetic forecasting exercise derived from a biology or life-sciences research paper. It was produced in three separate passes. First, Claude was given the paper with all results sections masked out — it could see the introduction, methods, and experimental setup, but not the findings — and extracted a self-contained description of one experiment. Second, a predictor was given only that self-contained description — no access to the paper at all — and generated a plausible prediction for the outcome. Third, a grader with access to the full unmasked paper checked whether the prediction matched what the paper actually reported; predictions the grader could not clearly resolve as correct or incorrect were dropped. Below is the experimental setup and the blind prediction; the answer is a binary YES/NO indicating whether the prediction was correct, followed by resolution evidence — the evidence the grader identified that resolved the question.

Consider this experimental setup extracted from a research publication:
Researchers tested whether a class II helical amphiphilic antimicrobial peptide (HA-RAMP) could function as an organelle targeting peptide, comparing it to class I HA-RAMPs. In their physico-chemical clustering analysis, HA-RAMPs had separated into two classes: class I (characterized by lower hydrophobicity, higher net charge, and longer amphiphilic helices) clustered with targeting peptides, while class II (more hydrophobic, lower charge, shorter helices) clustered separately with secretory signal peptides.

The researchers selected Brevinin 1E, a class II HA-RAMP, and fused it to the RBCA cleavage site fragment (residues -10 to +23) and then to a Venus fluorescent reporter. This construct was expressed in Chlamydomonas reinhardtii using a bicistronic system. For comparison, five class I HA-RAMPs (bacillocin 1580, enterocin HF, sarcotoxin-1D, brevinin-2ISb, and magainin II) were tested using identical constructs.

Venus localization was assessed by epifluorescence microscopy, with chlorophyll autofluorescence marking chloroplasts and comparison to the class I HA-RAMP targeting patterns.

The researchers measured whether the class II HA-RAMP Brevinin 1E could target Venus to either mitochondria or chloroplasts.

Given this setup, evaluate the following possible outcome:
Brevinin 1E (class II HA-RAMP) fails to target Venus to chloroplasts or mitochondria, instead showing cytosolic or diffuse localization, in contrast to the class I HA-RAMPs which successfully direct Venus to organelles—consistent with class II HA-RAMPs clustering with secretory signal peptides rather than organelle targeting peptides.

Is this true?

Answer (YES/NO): NO